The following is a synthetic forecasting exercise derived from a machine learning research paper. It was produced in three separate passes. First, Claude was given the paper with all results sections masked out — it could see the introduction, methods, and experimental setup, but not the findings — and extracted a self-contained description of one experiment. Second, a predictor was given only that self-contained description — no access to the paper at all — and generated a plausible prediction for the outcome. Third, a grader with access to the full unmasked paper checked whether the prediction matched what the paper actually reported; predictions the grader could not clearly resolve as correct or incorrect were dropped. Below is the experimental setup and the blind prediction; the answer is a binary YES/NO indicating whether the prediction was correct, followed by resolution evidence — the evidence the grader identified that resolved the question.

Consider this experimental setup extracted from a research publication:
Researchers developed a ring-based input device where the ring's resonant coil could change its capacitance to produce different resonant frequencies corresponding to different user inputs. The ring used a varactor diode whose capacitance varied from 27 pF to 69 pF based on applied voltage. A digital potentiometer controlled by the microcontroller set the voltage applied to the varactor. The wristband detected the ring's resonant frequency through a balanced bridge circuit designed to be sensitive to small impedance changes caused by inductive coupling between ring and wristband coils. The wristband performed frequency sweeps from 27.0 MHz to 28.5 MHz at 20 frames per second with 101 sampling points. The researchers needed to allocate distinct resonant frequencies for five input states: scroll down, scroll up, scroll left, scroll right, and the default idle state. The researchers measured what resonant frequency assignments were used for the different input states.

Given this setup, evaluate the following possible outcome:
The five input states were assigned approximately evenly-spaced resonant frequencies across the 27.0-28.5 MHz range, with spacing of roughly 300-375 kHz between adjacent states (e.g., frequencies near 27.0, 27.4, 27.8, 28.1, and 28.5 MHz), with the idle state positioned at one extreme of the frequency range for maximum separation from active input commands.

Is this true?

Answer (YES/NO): NO